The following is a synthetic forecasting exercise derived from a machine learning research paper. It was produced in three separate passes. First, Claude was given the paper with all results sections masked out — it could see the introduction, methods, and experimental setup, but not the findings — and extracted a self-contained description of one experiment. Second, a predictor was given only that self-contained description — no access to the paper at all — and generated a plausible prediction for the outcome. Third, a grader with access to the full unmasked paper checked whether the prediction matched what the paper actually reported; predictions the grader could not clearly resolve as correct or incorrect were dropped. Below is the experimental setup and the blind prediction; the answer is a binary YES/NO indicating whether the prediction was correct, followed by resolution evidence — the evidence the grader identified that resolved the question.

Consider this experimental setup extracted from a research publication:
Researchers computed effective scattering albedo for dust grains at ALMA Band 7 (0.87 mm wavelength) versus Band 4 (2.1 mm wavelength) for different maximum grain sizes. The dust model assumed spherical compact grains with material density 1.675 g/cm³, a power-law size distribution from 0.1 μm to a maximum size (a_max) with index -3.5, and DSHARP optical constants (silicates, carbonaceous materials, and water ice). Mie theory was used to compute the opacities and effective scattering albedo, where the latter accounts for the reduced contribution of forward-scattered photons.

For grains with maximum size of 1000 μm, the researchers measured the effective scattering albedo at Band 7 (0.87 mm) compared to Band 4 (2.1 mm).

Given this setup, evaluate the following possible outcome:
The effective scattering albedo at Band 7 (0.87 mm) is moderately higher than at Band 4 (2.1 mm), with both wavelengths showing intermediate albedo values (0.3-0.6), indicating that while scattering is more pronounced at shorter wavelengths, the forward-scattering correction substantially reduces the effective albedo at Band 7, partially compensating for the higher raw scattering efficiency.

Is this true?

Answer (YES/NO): NO